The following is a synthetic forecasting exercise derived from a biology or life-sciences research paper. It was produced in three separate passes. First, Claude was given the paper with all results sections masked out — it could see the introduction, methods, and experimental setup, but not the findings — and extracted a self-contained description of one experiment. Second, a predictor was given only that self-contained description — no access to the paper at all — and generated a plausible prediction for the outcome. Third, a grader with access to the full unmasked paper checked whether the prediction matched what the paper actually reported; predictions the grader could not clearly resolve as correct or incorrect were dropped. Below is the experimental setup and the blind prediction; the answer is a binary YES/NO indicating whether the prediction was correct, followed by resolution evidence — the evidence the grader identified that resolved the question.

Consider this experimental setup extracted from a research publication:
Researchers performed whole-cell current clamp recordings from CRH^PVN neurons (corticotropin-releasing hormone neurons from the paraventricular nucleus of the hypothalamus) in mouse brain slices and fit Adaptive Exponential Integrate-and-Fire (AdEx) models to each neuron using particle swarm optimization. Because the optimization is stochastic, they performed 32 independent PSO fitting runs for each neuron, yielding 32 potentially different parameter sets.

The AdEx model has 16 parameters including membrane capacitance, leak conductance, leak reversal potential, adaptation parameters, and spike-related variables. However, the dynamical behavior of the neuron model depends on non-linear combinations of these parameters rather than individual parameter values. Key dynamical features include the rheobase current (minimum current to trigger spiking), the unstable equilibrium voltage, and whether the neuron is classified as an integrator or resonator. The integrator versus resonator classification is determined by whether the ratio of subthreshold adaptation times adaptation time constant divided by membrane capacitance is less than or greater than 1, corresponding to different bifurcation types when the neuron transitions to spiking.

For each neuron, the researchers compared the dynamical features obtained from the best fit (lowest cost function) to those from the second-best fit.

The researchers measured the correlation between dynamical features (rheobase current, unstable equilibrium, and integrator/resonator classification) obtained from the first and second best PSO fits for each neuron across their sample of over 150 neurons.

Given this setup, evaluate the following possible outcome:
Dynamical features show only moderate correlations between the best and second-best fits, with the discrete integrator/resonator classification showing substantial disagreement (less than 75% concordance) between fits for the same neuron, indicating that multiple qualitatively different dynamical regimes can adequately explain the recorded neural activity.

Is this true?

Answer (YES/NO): NO